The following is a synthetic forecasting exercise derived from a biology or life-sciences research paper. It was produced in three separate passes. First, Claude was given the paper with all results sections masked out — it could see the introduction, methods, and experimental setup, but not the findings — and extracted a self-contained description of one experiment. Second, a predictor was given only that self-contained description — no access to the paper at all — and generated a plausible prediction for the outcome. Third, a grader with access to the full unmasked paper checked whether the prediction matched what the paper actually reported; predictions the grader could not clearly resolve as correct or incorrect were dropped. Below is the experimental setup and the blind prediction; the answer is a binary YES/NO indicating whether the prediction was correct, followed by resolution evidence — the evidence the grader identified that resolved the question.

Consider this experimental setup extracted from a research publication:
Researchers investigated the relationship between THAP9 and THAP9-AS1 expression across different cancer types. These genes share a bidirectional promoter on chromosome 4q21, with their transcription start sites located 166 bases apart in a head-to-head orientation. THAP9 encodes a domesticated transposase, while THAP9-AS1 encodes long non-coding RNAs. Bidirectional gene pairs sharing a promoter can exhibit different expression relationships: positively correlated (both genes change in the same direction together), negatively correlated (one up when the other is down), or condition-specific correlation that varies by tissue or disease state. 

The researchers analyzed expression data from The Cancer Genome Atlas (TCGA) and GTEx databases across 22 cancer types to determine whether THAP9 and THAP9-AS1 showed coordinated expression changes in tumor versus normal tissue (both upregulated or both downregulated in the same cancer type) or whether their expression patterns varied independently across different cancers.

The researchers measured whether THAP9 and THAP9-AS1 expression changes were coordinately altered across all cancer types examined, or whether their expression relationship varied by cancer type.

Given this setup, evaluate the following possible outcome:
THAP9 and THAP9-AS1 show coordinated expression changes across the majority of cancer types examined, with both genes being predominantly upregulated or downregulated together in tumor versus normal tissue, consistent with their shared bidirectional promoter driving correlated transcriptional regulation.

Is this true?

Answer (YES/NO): NO